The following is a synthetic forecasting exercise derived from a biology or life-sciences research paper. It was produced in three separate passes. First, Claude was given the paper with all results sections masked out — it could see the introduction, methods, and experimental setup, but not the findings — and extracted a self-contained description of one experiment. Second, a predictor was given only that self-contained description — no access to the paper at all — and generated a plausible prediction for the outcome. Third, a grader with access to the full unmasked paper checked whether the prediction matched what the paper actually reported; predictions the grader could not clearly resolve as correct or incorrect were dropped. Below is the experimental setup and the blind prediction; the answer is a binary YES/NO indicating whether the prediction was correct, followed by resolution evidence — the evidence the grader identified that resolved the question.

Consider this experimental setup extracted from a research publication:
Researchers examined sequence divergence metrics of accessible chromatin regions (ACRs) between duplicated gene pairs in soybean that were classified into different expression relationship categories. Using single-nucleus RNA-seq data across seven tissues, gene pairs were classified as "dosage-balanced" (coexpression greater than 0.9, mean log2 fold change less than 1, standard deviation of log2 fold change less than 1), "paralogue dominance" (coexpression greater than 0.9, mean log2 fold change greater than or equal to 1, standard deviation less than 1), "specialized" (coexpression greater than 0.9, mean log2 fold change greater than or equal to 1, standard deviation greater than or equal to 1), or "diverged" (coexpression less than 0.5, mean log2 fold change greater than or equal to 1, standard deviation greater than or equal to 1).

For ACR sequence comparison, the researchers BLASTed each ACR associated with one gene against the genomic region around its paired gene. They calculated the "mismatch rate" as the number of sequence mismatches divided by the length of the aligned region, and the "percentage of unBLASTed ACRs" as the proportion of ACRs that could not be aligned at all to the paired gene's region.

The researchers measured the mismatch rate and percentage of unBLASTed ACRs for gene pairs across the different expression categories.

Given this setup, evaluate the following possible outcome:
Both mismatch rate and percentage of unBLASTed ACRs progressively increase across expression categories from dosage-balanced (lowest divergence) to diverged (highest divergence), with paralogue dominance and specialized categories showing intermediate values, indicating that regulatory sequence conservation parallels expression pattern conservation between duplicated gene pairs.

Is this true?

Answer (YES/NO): NO